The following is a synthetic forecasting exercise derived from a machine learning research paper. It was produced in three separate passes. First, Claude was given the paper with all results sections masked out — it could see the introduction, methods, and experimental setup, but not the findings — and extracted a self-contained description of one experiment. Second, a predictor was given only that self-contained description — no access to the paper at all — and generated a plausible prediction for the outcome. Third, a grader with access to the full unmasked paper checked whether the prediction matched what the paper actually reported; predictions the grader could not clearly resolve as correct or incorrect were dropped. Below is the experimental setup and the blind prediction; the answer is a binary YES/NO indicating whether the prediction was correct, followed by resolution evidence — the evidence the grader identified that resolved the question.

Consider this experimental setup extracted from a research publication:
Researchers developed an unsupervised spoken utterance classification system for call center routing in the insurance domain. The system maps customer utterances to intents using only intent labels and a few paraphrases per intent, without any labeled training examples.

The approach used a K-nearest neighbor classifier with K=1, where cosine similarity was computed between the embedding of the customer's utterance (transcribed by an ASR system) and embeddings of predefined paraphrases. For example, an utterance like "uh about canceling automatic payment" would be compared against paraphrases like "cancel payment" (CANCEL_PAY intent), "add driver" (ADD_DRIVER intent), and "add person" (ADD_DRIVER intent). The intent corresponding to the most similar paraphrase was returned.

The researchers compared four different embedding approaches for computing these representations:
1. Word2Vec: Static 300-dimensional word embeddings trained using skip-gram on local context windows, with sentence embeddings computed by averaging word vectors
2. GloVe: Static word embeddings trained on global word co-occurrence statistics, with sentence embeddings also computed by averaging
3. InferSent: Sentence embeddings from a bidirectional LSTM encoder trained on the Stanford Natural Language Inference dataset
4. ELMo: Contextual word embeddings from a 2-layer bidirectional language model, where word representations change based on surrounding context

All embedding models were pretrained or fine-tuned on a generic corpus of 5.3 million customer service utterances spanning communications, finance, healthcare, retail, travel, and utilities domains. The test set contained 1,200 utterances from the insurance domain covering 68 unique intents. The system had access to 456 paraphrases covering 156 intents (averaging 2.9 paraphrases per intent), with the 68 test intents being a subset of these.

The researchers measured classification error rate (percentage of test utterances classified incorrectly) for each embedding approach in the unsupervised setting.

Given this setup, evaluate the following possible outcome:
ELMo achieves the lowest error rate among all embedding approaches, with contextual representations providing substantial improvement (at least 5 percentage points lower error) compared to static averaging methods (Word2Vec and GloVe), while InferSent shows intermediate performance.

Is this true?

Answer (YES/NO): YES